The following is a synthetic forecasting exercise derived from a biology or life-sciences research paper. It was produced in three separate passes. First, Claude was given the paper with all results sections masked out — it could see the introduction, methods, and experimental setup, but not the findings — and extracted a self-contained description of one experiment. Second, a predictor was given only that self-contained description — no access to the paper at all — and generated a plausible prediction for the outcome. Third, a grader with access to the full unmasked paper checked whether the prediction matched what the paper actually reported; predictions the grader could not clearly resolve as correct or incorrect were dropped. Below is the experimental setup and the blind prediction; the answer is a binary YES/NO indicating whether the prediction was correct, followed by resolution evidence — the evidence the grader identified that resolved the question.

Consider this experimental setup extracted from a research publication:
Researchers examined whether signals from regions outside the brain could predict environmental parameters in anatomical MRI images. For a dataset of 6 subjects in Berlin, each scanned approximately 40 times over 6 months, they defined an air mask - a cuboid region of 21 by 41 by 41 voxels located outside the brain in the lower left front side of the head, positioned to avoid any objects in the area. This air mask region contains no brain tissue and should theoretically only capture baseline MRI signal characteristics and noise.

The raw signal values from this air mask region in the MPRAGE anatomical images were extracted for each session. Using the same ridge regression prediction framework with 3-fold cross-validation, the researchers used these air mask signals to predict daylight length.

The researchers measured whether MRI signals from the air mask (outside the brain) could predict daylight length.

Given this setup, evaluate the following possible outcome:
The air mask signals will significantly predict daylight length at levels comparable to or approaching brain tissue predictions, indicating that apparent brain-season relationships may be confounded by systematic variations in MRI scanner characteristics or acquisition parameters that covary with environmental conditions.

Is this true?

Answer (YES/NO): YES